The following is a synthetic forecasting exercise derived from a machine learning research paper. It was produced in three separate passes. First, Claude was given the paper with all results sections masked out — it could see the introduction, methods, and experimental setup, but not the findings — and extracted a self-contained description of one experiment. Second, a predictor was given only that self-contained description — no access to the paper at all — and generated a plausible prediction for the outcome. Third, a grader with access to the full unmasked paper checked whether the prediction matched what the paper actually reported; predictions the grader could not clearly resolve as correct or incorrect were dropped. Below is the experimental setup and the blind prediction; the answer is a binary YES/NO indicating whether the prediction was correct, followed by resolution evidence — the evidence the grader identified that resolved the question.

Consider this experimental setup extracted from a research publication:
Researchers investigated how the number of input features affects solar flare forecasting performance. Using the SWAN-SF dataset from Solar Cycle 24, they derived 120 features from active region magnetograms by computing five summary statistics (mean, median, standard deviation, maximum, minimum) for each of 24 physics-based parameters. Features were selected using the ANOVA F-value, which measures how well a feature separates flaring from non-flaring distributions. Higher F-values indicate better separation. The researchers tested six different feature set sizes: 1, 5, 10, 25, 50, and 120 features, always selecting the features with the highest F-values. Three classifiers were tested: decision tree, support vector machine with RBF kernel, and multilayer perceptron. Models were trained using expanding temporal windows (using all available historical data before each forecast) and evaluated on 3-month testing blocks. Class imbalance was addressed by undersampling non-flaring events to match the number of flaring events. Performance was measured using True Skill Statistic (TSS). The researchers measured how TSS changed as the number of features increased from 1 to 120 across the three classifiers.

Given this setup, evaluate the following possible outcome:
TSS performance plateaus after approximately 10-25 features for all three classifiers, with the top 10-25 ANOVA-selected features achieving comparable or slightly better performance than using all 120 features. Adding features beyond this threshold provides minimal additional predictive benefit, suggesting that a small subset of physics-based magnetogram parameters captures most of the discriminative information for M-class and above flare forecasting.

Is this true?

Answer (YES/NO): NO